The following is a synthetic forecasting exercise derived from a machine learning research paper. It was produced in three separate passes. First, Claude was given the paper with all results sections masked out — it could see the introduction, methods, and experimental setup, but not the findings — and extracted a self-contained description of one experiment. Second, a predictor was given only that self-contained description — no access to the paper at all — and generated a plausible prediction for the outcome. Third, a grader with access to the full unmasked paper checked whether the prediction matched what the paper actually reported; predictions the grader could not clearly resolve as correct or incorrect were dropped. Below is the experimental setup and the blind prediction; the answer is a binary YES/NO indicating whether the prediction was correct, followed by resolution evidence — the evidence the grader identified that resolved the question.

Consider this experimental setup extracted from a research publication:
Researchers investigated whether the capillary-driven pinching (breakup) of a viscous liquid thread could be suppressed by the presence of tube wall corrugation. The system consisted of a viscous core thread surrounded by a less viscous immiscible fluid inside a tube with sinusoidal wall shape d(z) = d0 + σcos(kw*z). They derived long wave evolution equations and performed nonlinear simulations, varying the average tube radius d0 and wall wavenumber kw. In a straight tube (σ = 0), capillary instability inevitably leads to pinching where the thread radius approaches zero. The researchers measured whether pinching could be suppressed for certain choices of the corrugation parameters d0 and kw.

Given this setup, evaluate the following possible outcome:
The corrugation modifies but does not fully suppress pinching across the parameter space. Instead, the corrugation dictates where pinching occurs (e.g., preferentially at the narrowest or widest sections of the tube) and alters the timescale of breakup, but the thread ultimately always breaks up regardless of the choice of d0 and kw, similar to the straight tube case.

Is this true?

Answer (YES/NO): NO